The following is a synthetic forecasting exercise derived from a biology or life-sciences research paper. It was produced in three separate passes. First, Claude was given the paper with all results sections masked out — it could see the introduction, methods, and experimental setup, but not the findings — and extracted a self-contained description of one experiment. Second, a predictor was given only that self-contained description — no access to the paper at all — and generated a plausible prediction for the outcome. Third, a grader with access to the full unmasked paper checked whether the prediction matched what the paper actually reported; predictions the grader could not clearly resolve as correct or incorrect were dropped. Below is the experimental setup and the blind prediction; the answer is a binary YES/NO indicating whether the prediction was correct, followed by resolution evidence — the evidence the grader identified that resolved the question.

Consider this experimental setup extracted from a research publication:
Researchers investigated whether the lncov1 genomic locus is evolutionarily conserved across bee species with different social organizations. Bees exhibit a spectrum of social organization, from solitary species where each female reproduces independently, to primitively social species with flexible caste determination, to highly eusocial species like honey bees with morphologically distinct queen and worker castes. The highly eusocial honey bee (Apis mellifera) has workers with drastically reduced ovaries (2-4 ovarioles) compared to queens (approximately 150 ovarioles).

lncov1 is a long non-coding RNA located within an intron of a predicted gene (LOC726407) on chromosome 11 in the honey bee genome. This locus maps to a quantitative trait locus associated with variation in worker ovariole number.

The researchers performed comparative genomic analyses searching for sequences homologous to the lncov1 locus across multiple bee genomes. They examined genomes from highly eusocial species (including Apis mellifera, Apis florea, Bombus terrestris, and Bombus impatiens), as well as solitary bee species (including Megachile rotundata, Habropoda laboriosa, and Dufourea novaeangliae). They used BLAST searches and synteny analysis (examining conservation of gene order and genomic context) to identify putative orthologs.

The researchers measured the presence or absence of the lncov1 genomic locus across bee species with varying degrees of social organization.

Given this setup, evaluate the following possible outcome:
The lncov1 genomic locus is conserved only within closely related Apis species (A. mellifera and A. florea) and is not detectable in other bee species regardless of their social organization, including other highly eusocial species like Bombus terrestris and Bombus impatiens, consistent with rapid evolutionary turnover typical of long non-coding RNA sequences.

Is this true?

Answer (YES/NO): NO